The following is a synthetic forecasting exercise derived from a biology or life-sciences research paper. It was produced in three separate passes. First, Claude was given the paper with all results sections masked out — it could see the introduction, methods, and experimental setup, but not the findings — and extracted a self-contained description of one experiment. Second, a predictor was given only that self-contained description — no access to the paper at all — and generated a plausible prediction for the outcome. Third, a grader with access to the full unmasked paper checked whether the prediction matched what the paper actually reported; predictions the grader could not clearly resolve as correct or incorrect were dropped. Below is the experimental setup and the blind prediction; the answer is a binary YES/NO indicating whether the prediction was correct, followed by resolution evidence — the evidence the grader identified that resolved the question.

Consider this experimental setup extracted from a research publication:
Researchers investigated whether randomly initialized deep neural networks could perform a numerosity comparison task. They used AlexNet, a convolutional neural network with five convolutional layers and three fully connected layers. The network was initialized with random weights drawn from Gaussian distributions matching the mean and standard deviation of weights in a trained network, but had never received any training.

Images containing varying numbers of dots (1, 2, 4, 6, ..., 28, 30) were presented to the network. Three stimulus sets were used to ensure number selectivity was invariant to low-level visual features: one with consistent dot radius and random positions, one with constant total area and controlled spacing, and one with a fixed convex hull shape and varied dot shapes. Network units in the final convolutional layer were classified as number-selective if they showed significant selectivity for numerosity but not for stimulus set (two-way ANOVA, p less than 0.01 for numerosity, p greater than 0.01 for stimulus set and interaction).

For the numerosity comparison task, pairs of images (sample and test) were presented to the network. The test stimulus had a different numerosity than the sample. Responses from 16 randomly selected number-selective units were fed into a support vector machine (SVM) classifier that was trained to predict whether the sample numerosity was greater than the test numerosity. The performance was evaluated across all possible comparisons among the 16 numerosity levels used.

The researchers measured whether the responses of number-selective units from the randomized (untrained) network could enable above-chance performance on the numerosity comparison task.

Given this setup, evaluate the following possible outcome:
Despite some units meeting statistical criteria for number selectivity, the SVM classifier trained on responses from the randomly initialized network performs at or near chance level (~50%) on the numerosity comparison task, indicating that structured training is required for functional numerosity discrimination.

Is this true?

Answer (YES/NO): NO